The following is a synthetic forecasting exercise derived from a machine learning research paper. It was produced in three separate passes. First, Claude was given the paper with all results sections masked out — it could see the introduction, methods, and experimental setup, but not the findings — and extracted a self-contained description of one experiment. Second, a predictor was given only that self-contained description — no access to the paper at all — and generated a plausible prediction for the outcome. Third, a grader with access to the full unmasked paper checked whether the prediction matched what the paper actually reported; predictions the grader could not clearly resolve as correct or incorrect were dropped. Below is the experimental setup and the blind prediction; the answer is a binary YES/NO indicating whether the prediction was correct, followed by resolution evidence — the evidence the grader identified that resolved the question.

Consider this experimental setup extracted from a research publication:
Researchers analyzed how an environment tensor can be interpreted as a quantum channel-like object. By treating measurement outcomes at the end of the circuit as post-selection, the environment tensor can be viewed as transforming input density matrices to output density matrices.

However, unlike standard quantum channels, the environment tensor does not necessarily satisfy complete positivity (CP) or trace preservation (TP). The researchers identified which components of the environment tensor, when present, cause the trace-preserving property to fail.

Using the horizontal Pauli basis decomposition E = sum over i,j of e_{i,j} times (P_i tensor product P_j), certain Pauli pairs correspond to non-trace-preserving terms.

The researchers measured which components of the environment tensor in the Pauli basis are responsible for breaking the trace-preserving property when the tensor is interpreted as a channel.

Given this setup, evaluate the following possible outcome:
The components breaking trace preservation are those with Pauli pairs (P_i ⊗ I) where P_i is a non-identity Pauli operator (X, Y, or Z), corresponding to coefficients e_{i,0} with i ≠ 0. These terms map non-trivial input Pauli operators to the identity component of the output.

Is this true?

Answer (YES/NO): NO